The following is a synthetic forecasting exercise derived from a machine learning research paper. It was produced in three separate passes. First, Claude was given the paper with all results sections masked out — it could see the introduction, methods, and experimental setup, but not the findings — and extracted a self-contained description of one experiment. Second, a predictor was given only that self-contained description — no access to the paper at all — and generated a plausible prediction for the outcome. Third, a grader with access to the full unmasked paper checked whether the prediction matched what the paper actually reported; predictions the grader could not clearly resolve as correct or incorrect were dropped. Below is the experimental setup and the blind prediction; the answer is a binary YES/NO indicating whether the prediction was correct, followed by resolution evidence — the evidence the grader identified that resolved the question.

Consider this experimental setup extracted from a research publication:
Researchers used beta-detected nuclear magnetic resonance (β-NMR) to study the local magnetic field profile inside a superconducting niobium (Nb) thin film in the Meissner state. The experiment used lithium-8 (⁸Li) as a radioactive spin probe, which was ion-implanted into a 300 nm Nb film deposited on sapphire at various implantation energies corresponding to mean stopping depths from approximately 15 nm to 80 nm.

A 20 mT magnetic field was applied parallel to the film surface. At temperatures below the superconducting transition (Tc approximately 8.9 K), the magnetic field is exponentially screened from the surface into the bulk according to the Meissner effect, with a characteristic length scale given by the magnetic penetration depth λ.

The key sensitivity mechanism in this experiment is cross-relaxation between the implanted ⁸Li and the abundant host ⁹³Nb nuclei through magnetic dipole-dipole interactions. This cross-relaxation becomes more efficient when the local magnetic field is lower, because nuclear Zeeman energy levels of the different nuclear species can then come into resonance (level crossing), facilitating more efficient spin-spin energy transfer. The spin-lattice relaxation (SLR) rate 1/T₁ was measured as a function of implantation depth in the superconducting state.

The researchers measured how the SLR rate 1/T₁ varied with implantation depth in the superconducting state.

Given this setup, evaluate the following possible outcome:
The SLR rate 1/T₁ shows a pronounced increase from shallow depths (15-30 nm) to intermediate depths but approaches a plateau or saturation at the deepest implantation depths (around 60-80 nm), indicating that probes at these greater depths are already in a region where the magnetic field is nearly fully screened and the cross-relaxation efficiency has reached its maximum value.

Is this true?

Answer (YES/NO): NO